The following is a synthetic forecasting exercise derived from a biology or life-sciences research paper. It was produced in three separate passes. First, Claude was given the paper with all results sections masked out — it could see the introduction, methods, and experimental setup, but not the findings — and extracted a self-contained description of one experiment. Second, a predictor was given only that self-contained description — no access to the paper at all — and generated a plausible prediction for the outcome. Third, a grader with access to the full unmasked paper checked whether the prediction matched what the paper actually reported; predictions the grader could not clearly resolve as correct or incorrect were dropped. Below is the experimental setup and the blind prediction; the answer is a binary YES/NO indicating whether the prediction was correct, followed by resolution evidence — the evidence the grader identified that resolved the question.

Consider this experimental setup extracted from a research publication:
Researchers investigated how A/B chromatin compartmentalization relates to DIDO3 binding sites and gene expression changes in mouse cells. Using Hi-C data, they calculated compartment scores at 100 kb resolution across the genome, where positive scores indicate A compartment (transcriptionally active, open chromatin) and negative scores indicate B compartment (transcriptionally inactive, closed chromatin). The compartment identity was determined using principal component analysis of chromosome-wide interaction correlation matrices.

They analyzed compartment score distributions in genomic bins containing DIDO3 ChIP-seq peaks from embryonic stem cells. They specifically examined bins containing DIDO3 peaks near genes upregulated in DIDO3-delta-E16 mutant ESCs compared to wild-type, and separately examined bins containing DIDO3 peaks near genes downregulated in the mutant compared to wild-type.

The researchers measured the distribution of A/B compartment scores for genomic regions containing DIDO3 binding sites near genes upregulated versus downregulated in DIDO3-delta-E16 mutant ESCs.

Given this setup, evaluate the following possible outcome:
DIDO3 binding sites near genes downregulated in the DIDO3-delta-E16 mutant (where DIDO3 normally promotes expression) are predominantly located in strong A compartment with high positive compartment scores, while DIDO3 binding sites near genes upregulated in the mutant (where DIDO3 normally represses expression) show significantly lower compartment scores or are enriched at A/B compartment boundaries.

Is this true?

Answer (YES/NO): NO